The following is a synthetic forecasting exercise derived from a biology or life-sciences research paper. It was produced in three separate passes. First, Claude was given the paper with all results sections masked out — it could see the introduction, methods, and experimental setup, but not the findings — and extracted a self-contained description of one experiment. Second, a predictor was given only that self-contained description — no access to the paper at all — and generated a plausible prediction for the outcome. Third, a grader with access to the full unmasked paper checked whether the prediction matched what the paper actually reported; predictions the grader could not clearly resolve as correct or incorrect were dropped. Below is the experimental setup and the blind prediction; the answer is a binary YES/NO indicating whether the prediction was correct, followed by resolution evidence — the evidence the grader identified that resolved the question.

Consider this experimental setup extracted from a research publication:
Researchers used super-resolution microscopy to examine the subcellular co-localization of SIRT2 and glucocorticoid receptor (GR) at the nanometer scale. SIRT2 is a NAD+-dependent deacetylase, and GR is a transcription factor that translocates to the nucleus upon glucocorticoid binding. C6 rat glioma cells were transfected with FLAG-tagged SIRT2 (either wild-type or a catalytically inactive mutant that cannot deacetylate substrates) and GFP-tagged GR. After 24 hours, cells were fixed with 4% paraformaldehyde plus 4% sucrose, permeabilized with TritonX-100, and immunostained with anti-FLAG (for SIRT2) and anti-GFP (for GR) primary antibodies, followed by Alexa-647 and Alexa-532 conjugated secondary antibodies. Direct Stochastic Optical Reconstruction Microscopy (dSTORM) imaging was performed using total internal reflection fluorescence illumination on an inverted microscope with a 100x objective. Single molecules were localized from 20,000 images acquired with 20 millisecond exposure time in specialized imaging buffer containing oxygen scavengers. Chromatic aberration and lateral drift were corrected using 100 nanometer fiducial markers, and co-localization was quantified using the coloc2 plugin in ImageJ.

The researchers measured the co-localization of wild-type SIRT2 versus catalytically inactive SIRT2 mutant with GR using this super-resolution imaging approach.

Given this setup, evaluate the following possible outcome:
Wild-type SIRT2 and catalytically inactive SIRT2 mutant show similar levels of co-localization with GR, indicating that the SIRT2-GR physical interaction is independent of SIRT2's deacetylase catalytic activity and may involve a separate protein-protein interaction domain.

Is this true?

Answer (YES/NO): YES